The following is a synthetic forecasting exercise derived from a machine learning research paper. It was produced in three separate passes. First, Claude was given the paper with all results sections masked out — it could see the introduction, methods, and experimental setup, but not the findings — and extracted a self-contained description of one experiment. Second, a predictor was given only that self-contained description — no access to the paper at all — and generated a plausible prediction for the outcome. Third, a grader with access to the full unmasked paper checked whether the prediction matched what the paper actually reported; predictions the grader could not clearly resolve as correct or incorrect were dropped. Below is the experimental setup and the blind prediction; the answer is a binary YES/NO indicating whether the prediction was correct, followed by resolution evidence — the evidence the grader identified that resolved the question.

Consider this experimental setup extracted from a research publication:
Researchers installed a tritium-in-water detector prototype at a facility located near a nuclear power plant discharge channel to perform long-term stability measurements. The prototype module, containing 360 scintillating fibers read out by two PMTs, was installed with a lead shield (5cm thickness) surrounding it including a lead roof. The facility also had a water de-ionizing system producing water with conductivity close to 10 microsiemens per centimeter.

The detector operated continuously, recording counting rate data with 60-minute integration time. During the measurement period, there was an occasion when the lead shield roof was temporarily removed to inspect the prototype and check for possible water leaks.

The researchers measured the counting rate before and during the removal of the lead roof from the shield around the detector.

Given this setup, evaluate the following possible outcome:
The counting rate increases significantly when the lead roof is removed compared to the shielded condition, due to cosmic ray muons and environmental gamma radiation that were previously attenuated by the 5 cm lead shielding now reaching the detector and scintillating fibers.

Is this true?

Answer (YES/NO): YES